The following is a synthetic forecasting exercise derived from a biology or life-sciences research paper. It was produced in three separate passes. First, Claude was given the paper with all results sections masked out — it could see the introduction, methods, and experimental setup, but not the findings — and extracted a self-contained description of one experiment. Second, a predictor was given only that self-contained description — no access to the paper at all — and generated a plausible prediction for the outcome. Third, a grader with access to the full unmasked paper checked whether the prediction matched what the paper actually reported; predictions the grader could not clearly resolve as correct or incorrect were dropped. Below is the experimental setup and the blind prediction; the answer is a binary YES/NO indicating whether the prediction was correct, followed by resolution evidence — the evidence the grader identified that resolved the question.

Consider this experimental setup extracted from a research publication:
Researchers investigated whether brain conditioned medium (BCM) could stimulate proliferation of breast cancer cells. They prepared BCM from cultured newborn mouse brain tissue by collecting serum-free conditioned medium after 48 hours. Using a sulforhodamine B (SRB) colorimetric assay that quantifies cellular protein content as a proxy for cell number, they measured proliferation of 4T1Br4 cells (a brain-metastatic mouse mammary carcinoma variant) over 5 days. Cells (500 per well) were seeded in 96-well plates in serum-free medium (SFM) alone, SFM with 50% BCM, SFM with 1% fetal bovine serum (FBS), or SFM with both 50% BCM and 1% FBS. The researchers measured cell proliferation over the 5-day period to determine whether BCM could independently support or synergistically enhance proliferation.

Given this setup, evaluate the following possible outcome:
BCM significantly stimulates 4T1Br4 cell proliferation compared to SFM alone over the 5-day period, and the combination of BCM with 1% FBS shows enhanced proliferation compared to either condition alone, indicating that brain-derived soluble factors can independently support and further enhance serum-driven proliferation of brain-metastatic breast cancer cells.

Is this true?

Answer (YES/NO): NO